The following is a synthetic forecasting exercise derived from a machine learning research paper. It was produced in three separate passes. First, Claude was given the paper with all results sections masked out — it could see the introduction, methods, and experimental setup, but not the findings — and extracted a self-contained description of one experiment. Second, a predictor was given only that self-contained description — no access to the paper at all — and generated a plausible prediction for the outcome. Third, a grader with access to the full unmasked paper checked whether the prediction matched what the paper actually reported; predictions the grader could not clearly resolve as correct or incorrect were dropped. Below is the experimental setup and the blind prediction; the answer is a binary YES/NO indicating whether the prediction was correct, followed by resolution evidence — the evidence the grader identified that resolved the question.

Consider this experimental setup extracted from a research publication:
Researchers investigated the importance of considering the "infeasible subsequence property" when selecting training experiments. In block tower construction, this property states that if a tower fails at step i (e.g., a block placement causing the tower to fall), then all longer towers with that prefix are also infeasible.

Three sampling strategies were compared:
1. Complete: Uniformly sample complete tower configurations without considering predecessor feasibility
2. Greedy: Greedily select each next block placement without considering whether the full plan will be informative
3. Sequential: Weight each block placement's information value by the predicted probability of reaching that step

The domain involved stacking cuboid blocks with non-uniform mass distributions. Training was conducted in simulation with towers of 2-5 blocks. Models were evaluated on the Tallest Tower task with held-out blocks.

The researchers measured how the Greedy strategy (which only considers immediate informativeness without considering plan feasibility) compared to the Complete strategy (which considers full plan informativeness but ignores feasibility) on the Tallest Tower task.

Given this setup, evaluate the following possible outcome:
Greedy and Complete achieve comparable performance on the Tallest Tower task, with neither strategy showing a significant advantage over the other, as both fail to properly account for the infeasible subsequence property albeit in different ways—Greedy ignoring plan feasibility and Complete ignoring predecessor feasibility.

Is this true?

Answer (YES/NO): NO